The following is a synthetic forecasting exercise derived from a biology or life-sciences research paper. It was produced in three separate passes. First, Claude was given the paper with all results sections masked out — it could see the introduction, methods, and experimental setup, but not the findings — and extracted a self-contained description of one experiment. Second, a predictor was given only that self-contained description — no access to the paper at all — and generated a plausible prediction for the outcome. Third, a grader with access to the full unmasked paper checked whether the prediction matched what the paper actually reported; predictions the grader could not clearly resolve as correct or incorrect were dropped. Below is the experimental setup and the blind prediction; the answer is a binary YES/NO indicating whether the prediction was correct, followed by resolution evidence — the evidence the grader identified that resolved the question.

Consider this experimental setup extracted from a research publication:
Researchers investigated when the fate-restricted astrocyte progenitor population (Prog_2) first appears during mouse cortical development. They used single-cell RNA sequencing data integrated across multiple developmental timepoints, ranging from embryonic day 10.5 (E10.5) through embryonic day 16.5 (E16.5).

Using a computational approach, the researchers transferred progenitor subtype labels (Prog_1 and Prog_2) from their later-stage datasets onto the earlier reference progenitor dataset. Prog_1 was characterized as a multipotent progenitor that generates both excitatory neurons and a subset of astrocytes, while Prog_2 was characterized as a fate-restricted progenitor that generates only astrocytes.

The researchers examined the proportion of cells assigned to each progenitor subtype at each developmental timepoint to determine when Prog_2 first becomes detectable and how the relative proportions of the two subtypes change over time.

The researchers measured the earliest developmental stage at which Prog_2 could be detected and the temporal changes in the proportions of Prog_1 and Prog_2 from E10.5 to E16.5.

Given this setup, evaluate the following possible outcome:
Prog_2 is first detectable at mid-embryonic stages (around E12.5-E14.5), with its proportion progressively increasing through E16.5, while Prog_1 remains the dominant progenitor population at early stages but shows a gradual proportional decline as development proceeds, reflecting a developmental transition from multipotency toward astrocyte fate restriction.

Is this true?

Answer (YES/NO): NO